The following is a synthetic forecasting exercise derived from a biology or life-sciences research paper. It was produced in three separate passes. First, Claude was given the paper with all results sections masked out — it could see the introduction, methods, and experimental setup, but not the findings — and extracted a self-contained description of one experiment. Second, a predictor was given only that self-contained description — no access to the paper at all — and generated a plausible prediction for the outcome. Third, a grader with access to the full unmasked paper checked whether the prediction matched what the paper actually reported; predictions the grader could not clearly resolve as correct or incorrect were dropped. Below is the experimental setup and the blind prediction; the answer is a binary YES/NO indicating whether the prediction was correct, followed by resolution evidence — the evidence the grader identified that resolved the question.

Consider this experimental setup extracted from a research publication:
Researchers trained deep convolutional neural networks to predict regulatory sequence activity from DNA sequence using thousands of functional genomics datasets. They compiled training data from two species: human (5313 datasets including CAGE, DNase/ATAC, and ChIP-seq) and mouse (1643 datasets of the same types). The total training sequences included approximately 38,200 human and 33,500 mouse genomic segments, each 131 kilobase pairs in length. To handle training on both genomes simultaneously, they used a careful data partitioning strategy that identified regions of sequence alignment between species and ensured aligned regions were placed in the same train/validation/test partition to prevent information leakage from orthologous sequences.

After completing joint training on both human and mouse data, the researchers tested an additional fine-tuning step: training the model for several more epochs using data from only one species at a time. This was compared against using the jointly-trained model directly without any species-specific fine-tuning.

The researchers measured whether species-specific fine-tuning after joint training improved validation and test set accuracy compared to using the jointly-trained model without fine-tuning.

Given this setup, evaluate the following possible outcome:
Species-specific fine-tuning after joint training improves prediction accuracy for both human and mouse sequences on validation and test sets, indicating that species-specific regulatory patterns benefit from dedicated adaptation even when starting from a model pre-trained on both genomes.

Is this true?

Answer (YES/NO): YES